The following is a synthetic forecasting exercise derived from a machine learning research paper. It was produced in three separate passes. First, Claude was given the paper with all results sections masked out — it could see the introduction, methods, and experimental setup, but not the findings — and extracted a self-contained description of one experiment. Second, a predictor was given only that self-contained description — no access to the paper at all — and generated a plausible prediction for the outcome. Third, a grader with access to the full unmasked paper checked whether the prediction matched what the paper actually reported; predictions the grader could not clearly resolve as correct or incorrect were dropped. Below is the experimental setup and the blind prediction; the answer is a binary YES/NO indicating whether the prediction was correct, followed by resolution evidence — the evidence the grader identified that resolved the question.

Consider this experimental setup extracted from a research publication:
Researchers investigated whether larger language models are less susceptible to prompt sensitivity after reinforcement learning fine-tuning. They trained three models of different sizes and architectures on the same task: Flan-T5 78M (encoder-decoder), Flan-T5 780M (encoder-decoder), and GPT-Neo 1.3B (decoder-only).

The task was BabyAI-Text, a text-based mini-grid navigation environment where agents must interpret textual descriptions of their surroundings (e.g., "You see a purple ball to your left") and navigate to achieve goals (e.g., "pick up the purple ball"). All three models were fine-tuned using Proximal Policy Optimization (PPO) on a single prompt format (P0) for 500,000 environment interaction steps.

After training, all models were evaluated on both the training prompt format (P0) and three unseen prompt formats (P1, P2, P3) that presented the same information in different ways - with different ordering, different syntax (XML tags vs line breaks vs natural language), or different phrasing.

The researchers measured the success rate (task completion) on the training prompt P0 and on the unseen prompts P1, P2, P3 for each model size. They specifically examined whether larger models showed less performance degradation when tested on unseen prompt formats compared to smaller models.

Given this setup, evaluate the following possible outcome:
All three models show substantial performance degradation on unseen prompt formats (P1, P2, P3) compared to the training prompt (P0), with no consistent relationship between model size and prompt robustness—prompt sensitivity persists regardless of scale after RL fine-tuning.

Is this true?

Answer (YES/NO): YES